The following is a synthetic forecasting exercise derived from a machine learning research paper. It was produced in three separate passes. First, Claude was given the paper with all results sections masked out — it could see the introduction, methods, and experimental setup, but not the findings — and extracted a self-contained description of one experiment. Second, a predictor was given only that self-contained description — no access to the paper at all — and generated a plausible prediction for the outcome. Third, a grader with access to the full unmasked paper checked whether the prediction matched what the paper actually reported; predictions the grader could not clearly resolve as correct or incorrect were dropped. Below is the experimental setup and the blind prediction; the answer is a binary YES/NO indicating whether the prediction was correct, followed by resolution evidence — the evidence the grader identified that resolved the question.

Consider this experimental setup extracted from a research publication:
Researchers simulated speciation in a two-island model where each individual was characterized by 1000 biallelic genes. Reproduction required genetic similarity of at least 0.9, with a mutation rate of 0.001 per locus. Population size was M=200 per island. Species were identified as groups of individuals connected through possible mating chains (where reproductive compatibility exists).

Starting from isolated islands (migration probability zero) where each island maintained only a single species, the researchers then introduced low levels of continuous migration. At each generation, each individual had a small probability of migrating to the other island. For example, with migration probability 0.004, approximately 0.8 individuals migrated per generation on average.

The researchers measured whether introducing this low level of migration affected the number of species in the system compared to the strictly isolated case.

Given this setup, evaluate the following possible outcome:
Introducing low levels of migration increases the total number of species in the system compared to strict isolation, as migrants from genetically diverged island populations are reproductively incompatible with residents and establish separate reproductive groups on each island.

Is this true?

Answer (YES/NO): YES